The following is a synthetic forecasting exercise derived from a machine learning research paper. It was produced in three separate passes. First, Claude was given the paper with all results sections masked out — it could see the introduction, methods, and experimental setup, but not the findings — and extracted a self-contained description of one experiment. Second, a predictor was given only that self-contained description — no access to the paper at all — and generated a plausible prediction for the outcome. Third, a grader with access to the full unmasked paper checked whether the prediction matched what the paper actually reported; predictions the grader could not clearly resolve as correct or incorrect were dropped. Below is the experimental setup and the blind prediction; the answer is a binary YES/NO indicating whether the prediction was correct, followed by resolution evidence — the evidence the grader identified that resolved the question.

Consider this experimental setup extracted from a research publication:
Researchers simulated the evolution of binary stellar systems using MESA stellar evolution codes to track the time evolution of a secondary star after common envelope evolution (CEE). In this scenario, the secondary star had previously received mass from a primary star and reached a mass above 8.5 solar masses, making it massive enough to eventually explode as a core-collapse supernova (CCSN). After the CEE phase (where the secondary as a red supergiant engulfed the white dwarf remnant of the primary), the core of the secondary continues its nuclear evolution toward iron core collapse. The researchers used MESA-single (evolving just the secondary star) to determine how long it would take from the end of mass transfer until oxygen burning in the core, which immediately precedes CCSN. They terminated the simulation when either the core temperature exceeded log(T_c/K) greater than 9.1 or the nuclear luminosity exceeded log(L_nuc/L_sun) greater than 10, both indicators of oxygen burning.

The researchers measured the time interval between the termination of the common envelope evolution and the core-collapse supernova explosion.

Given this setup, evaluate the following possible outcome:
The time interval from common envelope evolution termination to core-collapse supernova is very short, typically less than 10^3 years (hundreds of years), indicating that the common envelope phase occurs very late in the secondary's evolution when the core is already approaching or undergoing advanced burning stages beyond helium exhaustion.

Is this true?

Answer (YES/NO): NO